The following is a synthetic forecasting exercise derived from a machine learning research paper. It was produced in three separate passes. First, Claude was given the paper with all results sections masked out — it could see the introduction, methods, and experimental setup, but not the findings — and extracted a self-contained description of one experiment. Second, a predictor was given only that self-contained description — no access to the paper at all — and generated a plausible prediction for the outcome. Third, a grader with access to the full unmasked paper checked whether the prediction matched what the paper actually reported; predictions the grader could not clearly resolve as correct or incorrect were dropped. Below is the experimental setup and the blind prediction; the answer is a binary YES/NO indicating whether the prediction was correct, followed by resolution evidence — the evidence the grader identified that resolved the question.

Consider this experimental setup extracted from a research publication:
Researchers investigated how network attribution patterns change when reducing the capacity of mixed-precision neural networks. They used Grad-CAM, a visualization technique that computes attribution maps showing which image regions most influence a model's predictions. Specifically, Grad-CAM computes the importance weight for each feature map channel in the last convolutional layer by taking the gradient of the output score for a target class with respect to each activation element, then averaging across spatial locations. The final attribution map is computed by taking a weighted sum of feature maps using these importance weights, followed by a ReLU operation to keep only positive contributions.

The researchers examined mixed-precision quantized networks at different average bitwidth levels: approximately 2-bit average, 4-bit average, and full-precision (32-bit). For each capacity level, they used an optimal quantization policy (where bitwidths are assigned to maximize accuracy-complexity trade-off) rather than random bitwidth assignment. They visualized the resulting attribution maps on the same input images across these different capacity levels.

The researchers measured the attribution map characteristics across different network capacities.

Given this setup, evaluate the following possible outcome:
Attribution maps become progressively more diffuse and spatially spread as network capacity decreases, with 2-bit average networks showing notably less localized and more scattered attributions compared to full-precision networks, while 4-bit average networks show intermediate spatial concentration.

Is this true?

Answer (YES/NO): NO